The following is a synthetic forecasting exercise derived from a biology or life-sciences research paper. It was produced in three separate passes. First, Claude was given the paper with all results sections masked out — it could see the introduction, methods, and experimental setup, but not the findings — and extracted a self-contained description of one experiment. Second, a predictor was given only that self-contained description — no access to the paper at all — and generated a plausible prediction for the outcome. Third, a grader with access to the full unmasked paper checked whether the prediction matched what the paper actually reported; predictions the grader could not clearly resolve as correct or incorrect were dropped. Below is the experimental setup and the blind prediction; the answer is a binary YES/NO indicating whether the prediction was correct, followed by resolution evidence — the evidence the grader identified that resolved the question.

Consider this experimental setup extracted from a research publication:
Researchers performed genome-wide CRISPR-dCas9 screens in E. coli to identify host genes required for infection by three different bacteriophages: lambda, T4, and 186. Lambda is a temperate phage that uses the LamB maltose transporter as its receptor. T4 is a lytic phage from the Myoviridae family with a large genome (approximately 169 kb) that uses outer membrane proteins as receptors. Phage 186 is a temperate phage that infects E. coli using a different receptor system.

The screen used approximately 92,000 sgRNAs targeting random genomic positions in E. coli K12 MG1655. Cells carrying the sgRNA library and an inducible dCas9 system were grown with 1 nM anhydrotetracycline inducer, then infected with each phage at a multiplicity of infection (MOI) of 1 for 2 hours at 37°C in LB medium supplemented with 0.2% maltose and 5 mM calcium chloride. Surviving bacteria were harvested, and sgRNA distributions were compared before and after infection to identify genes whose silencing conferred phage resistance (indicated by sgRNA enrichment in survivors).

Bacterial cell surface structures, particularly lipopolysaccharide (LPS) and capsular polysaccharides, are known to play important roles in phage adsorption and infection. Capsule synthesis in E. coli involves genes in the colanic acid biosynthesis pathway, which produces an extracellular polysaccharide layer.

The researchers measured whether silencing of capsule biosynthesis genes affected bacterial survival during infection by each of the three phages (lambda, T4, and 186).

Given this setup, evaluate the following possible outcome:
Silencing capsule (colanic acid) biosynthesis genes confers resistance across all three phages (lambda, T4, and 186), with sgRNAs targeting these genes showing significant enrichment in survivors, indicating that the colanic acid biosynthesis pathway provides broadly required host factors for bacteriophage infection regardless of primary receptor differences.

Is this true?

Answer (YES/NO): NO